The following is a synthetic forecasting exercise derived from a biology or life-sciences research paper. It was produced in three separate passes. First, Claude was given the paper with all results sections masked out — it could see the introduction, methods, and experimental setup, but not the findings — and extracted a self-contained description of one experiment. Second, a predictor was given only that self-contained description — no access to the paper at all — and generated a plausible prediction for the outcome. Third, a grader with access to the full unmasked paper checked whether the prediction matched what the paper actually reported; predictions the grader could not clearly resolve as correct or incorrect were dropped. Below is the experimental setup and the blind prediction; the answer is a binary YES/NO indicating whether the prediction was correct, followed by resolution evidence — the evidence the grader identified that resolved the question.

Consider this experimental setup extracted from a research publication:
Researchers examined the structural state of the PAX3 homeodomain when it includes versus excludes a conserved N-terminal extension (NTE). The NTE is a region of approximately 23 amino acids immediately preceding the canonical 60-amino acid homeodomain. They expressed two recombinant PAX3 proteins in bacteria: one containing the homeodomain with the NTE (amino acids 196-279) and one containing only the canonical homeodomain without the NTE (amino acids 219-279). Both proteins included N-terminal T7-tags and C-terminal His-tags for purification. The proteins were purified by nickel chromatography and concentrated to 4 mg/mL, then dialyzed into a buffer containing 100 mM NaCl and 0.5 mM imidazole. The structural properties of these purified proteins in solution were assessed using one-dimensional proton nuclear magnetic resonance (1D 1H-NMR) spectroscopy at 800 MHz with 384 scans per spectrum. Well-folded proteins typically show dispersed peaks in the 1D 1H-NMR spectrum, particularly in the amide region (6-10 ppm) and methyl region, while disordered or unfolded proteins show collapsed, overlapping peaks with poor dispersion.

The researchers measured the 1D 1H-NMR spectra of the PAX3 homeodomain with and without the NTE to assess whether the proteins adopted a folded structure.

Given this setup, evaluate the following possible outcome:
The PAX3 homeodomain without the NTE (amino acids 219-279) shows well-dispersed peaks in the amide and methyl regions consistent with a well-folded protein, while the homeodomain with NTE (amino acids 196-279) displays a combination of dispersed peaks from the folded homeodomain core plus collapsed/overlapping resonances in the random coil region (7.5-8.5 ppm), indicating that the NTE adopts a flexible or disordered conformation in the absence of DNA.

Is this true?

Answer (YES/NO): NO